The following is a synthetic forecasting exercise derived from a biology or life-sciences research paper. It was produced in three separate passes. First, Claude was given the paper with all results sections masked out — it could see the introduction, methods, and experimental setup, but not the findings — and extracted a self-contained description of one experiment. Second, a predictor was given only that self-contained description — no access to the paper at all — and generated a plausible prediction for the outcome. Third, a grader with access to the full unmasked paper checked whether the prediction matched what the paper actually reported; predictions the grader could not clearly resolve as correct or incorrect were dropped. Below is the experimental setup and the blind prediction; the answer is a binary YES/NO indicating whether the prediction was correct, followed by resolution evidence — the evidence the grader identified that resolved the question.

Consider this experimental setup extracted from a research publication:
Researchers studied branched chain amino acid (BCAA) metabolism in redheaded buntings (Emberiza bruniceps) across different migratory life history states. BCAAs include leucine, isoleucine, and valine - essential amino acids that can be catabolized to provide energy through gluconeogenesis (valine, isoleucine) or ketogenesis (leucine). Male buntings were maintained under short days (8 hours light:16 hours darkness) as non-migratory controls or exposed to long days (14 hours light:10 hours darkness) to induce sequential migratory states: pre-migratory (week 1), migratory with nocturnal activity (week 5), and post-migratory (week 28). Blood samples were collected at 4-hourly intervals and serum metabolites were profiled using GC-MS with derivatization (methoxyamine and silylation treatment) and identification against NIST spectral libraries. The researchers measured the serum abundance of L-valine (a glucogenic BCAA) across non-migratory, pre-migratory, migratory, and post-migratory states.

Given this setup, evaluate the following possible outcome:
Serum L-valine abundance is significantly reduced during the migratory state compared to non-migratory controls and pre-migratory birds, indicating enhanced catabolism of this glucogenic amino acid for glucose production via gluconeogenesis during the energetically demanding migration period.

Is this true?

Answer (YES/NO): NO